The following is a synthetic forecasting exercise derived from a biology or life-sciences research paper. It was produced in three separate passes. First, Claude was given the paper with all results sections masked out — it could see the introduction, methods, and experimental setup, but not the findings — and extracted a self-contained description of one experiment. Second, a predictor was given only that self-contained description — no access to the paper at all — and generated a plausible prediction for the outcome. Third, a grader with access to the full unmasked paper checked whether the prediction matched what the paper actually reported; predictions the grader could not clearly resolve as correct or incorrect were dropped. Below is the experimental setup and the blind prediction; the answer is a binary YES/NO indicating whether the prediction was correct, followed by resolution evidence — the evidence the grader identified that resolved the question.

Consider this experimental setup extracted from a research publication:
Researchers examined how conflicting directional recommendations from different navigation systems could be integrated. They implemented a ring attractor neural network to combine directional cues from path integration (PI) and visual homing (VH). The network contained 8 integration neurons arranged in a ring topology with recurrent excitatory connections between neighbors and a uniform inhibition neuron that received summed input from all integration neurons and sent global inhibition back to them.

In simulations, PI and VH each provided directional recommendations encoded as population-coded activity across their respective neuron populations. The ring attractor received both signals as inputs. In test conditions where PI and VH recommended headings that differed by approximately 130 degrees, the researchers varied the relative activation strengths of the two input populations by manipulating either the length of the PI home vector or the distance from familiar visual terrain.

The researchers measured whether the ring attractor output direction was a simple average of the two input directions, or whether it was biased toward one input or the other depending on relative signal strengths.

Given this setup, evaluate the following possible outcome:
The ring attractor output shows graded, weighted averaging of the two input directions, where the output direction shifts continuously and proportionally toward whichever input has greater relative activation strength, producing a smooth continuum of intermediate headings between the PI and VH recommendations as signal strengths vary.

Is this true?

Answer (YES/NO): YES